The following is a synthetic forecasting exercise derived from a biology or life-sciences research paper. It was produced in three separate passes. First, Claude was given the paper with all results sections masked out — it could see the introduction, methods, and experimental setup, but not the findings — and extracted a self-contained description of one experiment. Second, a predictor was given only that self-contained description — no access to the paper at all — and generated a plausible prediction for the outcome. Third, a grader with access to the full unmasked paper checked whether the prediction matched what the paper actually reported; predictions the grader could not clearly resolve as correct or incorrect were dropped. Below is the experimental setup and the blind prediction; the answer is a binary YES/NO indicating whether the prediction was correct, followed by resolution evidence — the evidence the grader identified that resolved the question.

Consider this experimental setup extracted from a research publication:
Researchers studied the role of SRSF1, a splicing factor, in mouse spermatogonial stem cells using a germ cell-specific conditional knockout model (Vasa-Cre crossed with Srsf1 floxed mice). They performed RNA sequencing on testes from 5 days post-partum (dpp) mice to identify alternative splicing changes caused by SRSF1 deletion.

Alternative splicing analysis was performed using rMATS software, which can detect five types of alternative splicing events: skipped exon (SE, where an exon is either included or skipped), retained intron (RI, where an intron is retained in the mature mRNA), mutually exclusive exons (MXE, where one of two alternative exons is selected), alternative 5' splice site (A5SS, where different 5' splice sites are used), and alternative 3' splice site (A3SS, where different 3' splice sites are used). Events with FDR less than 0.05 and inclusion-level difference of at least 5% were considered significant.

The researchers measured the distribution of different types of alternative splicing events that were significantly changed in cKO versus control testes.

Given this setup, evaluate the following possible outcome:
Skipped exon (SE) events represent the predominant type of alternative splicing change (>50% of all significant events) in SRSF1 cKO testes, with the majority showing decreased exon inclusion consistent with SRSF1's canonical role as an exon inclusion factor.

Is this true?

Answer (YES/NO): YES